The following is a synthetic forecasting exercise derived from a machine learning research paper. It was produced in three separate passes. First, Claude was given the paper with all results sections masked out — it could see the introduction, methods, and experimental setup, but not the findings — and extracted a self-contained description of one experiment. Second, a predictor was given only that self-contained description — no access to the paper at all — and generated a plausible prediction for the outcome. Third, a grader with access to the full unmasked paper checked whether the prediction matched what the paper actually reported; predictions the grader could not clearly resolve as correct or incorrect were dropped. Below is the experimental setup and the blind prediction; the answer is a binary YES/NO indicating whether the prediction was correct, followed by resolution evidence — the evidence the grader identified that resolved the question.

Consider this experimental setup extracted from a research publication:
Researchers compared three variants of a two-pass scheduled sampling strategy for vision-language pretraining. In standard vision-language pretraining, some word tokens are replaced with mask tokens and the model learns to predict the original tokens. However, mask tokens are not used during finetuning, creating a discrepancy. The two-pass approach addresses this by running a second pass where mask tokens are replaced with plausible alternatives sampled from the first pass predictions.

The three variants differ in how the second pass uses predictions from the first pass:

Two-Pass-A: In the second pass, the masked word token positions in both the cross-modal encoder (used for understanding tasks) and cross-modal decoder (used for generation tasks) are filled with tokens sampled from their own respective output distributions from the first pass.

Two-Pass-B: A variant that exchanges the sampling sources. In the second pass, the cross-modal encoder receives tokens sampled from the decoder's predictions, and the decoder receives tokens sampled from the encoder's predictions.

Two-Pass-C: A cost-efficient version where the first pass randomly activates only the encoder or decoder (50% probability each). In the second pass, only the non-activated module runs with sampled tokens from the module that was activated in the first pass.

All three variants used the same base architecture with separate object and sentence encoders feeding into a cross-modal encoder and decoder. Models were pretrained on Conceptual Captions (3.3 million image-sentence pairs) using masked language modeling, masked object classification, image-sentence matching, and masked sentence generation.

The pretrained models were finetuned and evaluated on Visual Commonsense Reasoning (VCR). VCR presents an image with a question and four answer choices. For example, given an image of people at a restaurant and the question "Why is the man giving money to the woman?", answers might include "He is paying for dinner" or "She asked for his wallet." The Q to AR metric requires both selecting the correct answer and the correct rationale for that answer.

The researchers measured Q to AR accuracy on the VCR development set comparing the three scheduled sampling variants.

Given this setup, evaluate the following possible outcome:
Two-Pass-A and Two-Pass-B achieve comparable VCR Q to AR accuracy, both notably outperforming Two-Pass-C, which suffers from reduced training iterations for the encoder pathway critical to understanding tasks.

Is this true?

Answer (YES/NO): NO